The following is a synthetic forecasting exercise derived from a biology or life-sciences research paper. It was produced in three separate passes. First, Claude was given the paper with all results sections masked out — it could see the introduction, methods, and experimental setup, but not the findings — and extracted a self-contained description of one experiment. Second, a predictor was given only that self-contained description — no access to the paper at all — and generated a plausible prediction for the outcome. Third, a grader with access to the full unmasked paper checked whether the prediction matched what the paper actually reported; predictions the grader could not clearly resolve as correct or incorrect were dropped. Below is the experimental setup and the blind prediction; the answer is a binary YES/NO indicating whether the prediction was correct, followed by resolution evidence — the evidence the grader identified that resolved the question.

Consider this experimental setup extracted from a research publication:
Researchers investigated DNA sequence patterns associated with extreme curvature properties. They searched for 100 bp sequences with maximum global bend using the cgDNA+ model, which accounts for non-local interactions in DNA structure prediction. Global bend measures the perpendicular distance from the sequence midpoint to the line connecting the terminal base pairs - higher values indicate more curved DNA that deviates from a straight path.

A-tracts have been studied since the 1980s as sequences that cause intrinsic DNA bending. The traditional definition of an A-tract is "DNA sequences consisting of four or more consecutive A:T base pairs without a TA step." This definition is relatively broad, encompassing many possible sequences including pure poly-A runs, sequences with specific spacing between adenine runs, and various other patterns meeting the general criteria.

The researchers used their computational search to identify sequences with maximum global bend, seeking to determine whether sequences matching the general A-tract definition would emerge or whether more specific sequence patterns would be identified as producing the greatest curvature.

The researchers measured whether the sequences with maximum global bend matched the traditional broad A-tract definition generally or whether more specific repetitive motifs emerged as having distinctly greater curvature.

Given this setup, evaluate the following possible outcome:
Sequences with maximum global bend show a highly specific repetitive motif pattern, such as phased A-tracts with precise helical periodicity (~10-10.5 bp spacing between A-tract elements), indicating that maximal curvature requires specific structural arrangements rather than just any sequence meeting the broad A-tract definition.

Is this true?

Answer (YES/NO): YES